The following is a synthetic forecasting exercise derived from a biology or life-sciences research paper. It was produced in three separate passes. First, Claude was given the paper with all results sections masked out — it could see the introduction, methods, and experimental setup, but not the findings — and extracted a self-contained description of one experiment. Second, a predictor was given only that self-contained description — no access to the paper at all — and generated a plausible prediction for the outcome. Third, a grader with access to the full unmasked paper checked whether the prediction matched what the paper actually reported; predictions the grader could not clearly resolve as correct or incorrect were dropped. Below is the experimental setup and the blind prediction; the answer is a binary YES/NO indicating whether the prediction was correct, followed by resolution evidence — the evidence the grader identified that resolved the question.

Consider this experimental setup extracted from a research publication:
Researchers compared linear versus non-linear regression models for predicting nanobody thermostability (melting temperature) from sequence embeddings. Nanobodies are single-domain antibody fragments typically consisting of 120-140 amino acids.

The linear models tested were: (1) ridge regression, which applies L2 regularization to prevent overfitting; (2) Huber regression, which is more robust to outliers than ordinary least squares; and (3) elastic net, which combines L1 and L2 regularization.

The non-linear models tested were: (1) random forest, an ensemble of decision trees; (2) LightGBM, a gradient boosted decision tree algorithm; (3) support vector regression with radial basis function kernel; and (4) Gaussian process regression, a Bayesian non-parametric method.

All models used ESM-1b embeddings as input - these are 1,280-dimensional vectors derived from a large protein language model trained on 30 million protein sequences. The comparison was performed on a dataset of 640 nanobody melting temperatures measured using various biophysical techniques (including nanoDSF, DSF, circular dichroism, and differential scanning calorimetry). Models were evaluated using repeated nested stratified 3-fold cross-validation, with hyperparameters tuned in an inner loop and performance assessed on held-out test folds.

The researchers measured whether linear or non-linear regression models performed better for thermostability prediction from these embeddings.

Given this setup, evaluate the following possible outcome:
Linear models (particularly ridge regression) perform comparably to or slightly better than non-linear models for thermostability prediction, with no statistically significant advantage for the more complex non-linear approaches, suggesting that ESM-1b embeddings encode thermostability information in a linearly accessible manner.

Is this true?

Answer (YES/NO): NO